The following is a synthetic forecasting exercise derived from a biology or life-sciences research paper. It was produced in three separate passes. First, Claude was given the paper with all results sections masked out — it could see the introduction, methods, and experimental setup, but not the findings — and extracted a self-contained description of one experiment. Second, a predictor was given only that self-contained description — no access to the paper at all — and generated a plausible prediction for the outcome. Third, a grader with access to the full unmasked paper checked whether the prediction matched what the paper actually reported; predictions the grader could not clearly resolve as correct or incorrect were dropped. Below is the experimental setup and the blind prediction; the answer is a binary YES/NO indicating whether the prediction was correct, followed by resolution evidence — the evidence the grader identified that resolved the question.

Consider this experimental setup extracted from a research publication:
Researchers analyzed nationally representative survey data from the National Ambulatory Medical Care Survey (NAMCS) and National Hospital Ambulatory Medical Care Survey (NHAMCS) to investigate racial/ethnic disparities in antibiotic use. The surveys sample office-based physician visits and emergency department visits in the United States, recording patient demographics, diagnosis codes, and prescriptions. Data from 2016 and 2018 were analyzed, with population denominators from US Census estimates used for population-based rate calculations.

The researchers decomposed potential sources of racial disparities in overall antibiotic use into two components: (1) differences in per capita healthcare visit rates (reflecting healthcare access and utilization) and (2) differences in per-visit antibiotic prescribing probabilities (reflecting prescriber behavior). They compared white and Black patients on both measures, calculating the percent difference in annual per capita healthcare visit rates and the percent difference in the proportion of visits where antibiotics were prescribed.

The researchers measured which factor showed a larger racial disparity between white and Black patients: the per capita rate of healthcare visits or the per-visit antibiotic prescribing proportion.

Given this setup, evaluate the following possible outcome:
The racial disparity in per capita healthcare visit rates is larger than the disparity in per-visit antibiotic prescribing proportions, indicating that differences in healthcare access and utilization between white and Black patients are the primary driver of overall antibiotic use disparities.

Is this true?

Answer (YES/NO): YES